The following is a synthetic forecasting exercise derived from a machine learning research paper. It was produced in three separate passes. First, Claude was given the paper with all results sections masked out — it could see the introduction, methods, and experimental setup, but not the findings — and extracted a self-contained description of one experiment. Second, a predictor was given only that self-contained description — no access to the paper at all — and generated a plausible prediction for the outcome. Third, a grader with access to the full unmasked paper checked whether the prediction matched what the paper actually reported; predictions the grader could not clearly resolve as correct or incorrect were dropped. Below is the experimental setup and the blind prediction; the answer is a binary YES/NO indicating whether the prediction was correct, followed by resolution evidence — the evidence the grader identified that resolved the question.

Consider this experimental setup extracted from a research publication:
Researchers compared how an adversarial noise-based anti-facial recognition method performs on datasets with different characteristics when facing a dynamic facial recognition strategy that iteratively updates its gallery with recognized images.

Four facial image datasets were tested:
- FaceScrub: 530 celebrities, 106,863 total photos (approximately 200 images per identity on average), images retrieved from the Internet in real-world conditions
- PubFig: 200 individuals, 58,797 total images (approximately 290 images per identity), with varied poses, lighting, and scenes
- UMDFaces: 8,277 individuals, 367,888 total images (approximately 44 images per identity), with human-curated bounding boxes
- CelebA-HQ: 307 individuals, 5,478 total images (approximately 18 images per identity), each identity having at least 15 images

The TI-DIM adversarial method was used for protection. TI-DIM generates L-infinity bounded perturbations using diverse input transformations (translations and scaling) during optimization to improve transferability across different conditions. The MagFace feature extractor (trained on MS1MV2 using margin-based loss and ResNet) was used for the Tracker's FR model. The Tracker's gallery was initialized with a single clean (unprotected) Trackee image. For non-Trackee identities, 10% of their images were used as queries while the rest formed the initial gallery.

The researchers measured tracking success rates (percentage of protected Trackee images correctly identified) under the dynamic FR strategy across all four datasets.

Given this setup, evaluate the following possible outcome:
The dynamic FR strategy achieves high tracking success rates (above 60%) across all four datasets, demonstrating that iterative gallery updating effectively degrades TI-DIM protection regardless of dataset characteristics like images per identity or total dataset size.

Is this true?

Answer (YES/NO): YES